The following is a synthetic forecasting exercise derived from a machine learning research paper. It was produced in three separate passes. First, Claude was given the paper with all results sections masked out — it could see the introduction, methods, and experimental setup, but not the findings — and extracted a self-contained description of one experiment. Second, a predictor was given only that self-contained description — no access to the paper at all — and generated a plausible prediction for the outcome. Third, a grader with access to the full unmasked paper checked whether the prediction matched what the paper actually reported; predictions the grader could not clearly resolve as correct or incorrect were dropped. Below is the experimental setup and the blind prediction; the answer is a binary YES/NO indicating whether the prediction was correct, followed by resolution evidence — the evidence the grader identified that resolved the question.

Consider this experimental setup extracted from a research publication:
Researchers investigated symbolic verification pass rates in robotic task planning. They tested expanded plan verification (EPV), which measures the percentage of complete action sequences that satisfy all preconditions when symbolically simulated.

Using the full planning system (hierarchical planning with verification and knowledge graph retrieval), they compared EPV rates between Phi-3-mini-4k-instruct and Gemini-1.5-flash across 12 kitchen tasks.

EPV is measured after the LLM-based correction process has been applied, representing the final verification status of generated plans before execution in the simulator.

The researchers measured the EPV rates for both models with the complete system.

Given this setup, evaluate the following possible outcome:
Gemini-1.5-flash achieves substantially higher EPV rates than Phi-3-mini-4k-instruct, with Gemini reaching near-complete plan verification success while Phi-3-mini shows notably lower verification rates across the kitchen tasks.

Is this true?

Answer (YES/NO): YES